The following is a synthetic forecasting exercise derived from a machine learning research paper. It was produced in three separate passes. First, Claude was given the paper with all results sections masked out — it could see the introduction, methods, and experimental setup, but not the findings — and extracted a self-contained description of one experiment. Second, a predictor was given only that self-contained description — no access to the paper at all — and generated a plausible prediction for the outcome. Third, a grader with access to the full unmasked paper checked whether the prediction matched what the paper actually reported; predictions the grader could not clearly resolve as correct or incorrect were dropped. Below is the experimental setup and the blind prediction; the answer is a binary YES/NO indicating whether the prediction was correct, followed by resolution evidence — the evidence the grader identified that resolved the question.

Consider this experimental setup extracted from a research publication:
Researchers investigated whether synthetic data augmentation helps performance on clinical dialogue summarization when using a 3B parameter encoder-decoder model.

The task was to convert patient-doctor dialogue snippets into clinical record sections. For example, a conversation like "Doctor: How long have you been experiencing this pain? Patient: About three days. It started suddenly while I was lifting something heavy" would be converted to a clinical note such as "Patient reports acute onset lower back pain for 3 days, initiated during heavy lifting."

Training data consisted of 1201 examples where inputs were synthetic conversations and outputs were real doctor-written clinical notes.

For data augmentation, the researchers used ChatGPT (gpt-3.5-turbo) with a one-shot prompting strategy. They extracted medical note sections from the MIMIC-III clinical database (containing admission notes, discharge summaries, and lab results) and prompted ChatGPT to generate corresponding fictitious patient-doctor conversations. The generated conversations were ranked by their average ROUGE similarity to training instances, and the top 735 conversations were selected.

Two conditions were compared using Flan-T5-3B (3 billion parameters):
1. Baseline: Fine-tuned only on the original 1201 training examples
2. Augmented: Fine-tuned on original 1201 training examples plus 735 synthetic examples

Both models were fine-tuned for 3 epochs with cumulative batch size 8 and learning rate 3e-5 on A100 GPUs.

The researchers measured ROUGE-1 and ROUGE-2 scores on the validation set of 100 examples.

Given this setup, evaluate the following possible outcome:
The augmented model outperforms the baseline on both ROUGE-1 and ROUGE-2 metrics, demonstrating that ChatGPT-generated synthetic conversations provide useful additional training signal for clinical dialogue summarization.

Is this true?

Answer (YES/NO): NO